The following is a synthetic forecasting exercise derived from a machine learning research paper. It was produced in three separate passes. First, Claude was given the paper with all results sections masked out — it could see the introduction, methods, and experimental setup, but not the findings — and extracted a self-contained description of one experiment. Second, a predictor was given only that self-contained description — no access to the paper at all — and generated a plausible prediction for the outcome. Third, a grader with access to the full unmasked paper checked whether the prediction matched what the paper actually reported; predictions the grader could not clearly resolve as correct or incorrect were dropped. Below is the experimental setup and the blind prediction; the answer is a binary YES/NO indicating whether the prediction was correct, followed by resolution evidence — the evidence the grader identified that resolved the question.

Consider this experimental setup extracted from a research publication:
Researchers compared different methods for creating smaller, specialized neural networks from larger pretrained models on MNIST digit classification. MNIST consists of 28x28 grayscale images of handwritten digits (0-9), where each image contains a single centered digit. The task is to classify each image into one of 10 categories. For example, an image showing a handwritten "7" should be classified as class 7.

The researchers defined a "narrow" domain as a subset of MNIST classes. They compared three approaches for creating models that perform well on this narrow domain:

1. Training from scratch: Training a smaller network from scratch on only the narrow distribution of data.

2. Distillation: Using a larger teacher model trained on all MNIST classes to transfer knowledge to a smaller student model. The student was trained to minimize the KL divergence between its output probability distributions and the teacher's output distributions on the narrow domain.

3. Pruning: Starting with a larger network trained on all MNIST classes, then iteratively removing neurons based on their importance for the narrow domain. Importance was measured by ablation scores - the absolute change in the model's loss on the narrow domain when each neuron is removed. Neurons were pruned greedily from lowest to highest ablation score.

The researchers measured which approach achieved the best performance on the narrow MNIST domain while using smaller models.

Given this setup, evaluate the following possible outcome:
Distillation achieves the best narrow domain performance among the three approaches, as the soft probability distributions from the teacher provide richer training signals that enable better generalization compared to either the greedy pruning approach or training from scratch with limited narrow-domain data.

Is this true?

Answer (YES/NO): NO